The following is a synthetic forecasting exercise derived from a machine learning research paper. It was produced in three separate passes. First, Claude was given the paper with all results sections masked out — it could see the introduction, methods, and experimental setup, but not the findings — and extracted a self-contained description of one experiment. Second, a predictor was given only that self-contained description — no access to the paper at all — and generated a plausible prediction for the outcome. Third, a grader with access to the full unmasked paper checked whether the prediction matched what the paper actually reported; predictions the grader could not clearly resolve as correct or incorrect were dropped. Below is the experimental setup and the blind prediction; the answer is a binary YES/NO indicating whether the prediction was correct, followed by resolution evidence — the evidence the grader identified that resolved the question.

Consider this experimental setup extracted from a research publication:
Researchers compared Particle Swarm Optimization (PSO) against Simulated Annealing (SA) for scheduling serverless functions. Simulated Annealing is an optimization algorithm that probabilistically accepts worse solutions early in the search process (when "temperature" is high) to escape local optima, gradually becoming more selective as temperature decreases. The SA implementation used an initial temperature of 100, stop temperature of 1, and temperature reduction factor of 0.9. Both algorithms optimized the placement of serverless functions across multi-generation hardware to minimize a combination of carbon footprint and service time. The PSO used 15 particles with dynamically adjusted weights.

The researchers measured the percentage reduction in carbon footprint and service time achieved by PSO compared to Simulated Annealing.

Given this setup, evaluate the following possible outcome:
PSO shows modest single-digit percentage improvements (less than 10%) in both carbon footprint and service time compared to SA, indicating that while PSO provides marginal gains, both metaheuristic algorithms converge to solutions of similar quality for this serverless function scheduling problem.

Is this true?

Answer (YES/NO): NO